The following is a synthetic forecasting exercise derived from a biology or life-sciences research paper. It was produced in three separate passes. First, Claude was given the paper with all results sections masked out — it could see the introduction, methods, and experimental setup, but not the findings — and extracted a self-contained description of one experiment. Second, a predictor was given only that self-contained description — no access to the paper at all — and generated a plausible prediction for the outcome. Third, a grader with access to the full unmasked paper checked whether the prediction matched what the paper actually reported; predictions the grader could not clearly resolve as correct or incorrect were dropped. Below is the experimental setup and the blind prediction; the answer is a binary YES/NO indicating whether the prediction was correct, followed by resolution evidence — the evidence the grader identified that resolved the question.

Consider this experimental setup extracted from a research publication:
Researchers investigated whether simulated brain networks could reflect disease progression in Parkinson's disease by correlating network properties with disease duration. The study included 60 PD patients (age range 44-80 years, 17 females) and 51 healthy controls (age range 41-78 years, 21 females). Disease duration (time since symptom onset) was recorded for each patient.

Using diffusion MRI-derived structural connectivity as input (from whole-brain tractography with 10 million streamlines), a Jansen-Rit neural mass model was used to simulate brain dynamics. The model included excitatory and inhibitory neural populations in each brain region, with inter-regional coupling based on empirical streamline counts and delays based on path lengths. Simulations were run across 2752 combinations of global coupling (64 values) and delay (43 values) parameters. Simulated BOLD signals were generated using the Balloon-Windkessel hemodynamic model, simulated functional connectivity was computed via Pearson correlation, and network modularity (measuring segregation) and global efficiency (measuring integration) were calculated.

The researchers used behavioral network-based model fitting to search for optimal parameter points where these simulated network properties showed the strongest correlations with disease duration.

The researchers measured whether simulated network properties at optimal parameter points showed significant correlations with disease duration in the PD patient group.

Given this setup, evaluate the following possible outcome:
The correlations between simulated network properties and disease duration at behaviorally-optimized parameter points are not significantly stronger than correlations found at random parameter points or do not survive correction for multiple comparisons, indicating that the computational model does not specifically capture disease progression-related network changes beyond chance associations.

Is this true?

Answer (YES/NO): NO